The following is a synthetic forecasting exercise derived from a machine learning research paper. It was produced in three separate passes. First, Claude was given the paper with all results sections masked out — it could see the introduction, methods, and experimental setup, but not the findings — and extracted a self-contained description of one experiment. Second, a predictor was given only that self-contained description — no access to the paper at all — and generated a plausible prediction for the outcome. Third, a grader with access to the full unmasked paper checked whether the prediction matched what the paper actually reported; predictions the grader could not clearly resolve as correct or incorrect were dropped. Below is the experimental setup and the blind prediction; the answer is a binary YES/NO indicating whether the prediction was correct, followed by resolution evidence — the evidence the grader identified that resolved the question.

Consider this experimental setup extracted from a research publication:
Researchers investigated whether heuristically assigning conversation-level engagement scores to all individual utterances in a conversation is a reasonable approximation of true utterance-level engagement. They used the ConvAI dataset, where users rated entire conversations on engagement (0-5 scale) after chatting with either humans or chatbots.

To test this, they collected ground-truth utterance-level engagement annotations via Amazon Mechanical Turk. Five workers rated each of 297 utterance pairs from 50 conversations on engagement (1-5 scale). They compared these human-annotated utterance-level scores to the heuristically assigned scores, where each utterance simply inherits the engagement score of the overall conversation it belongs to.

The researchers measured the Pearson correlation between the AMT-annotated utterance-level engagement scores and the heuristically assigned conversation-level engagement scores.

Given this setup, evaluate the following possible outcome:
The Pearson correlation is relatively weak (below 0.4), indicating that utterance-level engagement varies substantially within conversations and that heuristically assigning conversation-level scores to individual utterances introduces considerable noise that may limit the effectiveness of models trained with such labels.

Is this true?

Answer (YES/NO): NO